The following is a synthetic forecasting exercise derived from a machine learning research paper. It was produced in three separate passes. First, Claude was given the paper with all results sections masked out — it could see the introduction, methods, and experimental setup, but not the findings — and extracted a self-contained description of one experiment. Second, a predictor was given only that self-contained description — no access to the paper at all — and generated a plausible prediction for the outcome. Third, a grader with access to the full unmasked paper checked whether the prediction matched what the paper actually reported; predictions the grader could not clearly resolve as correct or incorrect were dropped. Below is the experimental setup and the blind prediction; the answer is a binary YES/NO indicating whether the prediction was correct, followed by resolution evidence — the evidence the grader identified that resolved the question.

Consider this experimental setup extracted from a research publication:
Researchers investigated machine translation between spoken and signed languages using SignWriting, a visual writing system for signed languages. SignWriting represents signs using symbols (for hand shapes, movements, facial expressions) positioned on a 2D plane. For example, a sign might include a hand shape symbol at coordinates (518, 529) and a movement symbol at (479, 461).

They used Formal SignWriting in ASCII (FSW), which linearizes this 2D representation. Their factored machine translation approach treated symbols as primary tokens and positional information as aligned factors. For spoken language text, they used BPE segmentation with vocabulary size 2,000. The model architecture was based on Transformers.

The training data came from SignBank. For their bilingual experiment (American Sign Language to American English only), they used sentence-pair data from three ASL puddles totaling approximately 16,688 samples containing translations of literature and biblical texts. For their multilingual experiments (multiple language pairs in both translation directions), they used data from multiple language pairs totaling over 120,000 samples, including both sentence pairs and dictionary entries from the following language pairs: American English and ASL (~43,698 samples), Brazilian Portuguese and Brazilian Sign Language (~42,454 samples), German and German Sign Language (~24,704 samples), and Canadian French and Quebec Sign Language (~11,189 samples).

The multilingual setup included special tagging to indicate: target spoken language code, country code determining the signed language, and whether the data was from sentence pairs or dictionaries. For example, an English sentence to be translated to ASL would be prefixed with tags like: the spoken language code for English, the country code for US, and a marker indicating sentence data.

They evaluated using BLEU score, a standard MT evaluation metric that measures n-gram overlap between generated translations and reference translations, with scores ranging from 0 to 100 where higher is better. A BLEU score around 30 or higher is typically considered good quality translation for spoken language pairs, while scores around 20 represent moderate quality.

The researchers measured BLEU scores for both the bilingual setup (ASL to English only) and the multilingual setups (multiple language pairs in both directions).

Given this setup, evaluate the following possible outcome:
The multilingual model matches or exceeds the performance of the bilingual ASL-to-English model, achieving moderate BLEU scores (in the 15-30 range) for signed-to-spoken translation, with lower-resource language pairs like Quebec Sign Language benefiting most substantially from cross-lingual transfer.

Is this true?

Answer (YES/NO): NO